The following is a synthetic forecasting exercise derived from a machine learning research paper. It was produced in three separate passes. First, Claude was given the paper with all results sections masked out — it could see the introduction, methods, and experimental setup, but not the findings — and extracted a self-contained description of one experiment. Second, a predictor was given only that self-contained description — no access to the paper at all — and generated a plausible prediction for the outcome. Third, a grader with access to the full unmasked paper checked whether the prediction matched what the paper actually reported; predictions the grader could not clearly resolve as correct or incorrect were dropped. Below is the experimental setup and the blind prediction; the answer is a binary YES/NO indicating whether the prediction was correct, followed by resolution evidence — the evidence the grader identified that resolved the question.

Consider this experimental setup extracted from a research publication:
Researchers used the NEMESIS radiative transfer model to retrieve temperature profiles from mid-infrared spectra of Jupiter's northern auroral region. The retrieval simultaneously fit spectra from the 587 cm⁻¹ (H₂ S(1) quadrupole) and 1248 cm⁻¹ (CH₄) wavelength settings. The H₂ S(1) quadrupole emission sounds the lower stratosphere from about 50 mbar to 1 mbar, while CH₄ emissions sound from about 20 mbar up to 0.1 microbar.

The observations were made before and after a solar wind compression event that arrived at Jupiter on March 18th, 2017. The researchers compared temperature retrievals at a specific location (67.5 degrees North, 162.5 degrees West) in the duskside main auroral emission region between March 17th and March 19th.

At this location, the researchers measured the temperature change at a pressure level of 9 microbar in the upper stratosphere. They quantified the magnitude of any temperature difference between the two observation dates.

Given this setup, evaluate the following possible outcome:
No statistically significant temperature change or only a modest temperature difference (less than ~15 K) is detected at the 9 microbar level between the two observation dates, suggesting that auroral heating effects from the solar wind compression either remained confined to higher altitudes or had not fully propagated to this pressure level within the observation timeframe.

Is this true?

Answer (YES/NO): NO